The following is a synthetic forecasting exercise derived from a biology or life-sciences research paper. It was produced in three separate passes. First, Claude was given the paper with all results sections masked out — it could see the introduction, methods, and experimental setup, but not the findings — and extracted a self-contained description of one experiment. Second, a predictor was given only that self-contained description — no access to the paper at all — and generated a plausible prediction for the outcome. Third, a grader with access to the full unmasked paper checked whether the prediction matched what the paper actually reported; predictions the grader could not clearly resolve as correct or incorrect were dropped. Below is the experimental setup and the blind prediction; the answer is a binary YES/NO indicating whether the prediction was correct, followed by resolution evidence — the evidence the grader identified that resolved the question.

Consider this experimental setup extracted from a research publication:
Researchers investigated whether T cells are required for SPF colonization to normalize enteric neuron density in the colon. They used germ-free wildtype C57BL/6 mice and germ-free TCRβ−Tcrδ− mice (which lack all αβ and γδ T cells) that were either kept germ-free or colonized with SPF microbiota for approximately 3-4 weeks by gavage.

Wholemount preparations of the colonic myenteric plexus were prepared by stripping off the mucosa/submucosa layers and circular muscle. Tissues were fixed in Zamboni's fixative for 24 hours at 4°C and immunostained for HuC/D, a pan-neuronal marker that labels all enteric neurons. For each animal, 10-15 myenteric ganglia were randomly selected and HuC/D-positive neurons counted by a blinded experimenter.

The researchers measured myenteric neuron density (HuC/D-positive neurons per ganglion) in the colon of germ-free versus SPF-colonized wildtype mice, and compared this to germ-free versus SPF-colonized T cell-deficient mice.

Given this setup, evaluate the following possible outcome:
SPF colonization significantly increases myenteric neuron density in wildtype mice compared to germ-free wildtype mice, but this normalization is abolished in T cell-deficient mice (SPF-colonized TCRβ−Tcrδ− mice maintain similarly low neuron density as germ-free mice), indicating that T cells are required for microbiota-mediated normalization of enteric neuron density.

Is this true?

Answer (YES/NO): NO